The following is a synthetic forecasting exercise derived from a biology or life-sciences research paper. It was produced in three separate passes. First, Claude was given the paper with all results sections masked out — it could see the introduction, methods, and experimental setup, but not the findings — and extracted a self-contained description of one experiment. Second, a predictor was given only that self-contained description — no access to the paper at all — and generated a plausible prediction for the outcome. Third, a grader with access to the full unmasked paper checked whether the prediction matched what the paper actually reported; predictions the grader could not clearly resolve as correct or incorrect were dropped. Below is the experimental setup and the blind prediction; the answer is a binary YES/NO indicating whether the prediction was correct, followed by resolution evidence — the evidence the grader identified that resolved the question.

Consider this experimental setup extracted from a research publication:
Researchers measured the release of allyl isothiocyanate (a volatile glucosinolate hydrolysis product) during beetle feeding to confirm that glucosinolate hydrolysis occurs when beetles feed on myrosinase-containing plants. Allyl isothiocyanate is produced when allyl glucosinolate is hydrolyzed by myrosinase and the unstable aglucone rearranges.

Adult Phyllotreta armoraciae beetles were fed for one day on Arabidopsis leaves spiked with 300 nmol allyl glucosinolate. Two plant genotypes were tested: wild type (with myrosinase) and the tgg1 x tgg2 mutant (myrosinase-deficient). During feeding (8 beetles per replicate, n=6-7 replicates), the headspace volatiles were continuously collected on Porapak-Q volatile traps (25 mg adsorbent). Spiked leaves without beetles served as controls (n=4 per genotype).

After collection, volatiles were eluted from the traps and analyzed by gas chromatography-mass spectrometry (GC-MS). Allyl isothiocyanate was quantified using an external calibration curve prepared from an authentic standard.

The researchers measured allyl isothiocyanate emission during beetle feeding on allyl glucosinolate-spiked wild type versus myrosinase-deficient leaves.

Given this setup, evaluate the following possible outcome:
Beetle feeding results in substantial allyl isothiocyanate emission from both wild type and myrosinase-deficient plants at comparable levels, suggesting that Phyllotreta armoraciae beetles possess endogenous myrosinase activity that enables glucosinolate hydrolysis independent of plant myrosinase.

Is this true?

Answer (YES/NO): NO